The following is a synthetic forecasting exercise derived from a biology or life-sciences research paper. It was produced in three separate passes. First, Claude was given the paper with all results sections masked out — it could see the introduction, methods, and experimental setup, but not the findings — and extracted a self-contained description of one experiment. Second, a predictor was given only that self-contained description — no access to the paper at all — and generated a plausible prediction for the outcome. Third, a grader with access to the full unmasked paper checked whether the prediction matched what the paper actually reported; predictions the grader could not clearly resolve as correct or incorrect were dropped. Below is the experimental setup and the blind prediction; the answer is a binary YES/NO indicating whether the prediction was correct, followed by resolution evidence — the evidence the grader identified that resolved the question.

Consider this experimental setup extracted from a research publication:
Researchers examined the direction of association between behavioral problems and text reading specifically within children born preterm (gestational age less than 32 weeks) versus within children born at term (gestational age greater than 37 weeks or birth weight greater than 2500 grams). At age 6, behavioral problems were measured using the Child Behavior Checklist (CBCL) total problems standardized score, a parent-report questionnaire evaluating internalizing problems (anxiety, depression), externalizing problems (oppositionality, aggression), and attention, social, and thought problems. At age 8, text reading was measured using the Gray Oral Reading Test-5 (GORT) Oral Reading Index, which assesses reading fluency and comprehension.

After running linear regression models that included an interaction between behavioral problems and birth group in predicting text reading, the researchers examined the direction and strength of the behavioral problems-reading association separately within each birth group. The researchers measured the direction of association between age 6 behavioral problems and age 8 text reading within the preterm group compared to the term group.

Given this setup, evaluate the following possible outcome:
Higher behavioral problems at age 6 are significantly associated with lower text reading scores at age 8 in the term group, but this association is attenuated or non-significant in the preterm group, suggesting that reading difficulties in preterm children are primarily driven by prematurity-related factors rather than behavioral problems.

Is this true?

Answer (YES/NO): YES